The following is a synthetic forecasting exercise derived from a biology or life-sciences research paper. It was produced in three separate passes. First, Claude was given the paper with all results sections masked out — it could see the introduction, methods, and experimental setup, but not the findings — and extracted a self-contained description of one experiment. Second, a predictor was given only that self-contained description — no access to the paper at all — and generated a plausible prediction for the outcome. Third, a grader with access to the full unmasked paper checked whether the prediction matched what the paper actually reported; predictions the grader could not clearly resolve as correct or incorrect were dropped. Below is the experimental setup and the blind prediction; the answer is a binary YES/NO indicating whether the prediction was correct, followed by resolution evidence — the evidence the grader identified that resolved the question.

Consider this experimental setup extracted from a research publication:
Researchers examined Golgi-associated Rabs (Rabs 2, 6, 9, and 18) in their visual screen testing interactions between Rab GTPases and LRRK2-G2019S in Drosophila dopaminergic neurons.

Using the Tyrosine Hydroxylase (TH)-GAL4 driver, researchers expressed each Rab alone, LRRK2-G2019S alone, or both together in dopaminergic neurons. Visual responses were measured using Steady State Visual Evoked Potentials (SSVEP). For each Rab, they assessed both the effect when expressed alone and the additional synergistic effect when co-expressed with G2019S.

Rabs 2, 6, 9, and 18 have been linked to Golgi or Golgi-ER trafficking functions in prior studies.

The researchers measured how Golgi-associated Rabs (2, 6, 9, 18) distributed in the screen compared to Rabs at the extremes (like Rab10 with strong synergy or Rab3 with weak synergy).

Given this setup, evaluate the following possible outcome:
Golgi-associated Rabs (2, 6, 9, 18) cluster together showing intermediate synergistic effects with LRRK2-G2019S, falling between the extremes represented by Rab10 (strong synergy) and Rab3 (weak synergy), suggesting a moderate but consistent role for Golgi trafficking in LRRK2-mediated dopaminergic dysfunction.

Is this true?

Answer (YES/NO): YES